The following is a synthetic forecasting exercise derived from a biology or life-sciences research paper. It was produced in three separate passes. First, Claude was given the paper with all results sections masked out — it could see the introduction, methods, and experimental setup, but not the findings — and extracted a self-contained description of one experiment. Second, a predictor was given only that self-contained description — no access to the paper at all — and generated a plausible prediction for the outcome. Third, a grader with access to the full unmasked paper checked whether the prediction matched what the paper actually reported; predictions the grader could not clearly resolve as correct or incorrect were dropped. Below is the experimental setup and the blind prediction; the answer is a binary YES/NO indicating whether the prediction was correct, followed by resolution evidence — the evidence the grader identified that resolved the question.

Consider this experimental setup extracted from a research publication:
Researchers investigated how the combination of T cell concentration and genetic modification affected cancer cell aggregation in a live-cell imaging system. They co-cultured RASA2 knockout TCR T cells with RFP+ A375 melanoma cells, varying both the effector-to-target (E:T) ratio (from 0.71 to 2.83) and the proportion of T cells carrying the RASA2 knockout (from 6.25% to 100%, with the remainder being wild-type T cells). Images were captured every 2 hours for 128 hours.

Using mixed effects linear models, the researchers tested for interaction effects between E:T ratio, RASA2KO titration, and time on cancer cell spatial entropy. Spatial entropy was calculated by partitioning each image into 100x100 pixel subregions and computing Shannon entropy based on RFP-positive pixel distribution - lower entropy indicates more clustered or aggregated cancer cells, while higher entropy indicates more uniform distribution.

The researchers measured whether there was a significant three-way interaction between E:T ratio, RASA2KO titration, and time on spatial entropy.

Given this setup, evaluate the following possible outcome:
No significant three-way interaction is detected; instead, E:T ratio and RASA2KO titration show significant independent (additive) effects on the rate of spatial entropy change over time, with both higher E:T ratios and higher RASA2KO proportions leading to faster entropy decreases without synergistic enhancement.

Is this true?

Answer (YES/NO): NO